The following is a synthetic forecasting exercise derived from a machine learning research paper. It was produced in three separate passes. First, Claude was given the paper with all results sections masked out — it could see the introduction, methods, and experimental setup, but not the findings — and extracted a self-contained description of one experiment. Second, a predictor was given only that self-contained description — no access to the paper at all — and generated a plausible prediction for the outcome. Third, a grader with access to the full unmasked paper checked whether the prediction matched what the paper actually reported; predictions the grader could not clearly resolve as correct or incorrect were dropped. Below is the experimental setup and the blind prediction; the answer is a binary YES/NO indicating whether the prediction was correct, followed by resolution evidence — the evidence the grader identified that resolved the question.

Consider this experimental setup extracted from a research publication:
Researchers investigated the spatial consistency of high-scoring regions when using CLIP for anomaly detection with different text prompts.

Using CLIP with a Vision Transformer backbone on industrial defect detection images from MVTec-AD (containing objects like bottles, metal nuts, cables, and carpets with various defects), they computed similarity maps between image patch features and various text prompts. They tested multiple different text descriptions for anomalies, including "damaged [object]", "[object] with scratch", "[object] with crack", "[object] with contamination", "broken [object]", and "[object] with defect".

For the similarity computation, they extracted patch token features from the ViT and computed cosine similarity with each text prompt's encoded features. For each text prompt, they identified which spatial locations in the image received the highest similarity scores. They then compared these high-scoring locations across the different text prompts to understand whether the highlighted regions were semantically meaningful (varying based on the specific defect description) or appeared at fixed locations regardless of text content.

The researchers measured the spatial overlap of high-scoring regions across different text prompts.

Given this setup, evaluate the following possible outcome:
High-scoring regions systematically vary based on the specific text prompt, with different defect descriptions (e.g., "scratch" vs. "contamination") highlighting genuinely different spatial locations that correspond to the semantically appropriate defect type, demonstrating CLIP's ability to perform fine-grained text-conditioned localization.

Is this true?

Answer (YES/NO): NO